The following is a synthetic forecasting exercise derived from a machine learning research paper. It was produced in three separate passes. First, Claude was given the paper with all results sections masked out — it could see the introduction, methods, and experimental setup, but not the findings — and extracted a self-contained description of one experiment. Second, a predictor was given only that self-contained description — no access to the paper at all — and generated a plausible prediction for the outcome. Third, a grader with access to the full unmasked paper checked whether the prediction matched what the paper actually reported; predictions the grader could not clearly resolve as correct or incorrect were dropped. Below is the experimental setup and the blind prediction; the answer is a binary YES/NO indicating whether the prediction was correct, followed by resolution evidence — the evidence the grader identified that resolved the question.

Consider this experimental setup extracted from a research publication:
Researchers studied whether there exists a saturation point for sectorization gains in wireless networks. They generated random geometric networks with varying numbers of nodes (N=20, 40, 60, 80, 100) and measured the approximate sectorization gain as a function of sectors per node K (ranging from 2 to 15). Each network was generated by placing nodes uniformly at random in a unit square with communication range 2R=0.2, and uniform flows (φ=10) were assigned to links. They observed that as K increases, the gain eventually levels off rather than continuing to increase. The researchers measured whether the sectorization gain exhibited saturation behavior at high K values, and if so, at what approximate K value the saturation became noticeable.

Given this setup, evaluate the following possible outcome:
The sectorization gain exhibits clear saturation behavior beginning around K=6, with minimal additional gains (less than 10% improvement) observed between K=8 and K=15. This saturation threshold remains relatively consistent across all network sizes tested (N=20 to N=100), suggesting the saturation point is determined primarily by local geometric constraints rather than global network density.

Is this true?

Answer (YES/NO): NO